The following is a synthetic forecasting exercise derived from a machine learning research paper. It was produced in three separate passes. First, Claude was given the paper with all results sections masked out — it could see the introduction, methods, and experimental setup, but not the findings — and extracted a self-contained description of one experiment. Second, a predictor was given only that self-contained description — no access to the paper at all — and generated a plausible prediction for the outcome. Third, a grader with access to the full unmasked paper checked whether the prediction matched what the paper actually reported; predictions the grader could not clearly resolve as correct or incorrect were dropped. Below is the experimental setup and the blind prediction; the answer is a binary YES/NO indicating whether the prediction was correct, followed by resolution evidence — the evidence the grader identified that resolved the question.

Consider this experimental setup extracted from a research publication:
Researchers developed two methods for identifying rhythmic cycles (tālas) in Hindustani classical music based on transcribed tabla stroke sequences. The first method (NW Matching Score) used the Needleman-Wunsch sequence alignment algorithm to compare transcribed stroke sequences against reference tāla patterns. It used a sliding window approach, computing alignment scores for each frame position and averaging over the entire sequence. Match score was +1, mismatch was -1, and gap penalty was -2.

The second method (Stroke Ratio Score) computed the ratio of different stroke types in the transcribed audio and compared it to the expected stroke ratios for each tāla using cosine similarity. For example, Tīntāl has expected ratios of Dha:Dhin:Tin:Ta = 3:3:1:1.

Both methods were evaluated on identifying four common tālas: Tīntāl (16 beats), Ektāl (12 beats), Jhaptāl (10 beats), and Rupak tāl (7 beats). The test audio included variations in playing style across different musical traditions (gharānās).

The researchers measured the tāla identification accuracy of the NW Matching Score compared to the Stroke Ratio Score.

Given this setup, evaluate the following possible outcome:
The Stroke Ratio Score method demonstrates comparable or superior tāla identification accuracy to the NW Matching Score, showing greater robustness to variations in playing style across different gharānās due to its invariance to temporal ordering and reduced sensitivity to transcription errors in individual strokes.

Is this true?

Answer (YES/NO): NO